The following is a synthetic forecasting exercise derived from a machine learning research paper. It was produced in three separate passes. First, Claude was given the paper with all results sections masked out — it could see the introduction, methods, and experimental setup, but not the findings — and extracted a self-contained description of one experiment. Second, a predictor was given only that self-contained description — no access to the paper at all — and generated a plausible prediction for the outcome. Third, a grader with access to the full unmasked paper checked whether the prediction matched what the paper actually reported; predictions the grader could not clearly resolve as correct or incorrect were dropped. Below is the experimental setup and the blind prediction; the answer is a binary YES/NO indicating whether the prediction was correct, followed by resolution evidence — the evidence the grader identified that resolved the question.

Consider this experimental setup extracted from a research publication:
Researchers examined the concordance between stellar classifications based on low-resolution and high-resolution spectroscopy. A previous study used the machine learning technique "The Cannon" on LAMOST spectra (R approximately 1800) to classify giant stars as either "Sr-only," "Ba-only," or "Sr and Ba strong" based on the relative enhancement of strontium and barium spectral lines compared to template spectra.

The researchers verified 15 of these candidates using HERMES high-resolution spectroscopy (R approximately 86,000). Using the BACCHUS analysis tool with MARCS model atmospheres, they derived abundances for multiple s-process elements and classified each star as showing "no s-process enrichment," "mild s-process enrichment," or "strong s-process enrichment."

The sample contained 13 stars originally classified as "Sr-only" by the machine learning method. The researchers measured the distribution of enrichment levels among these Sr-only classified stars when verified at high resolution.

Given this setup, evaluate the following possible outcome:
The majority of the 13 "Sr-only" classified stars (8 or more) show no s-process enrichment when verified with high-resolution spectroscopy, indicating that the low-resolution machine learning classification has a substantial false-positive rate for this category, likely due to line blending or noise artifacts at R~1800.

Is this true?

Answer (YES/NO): NO